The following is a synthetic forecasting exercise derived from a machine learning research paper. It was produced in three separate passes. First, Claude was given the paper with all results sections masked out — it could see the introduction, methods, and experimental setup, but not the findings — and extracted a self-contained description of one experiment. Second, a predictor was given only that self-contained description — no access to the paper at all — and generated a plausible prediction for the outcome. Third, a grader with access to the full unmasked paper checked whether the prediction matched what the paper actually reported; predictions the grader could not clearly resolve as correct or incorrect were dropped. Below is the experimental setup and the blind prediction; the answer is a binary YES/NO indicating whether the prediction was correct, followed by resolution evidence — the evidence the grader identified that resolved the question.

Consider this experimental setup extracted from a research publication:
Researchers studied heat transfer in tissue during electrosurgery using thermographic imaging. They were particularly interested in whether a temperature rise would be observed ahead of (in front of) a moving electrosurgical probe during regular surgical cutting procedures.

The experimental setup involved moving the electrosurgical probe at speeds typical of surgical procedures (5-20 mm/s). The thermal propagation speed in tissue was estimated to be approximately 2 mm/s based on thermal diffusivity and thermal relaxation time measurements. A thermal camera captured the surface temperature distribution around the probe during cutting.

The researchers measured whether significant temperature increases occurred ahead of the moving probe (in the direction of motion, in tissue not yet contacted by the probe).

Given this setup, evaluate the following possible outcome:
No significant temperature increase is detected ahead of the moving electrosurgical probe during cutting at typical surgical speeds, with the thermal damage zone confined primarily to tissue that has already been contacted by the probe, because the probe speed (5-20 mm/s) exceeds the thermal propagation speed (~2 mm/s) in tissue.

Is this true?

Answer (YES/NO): YES